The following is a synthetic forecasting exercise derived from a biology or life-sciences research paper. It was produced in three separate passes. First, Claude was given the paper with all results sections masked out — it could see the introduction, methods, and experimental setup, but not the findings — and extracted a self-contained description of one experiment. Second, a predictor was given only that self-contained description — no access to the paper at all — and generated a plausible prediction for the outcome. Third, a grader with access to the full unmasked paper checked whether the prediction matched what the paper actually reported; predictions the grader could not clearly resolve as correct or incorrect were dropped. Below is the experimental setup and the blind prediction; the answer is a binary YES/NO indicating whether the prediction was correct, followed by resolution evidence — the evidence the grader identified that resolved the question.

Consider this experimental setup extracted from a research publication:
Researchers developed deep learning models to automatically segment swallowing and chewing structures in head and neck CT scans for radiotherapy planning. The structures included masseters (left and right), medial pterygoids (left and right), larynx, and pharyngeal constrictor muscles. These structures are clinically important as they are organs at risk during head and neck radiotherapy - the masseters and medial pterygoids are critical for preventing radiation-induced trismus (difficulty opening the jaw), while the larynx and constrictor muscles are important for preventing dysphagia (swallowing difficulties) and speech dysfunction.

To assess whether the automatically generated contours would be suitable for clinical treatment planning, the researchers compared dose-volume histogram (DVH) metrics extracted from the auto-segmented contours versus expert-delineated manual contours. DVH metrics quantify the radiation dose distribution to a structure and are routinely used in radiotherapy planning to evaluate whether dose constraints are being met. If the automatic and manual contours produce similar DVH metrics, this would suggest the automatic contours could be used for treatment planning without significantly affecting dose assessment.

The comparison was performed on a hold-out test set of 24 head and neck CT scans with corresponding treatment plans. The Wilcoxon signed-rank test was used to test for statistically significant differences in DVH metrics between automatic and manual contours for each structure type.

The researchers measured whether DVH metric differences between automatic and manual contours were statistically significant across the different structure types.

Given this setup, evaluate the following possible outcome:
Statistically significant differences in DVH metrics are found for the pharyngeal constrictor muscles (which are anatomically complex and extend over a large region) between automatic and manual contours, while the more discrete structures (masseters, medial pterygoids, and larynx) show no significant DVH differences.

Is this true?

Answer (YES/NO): YES